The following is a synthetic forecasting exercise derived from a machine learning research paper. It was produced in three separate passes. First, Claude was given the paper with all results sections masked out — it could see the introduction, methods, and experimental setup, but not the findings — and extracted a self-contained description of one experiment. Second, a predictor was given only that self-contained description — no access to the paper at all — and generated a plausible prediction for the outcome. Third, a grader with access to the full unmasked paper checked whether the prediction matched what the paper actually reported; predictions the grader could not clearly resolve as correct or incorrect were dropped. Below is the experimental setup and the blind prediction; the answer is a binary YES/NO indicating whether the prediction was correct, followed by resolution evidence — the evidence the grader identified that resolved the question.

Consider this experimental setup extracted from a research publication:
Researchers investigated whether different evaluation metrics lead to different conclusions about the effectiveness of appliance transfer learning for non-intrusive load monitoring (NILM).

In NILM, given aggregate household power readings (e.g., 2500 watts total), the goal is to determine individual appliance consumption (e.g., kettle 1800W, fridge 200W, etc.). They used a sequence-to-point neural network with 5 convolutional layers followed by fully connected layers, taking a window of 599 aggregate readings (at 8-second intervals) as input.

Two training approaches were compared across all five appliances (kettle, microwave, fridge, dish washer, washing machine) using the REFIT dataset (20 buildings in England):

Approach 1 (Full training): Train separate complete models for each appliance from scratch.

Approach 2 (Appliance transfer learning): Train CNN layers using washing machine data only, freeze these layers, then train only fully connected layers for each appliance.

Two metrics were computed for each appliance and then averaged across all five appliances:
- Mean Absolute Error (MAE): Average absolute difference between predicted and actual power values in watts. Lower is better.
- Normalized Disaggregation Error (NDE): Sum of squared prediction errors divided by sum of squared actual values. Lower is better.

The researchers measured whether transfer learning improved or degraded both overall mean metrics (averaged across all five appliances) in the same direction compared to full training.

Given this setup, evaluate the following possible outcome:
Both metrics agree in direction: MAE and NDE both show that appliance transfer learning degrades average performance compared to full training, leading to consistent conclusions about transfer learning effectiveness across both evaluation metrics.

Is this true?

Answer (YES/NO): NO